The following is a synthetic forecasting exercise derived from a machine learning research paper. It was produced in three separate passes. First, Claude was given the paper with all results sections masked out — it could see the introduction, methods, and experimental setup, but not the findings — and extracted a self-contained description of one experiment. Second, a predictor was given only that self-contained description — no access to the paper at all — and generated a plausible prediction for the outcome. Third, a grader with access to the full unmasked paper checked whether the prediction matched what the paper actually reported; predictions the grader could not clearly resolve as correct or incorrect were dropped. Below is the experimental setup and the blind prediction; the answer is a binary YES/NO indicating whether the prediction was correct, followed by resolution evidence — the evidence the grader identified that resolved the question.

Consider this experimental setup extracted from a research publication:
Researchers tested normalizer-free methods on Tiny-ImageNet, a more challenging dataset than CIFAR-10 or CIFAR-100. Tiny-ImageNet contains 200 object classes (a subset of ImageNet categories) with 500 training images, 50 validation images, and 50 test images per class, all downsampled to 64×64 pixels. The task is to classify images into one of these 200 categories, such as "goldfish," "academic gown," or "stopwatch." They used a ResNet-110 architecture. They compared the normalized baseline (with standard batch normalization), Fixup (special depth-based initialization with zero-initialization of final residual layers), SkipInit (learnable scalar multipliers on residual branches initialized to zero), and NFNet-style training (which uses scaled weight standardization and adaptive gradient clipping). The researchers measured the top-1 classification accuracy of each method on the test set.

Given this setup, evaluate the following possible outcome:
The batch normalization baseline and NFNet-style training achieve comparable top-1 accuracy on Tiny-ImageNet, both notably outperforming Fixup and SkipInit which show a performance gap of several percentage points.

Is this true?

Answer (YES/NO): NO